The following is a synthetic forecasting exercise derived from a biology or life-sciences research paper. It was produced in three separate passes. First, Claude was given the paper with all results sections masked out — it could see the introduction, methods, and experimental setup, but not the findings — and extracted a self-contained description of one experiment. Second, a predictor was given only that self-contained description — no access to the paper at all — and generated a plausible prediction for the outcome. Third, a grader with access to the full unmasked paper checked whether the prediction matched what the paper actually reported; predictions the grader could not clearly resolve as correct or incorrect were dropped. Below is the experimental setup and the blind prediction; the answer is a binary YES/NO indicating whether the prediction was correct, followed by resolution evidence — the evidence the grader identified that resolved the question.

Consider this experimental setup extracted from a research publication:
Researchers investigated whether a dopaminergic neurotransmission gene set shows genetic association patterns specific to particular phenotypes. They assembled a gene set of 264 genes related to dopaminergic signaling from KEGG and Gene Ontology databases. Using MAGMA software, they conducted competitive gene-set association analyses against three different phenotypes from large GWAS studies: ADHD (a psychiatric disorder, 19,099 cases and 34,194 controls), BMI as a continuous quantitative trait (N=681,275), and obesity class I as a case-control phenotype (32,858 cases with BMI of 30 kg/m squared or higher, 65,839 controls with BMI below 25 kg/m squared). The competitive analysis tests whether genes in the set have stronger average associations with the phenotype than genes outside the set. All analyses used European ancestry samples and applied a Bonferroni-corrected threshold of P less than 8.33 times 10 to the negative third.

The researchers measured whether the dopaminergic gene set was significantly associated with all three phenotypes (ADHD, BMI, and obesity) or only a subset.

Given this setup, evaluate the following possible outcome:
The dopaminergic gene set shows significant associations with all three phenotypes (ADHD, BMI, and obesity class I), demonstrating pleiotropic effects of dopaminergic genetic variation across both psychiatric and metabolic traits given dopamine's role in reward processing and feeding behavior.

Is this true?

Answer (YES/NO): NO